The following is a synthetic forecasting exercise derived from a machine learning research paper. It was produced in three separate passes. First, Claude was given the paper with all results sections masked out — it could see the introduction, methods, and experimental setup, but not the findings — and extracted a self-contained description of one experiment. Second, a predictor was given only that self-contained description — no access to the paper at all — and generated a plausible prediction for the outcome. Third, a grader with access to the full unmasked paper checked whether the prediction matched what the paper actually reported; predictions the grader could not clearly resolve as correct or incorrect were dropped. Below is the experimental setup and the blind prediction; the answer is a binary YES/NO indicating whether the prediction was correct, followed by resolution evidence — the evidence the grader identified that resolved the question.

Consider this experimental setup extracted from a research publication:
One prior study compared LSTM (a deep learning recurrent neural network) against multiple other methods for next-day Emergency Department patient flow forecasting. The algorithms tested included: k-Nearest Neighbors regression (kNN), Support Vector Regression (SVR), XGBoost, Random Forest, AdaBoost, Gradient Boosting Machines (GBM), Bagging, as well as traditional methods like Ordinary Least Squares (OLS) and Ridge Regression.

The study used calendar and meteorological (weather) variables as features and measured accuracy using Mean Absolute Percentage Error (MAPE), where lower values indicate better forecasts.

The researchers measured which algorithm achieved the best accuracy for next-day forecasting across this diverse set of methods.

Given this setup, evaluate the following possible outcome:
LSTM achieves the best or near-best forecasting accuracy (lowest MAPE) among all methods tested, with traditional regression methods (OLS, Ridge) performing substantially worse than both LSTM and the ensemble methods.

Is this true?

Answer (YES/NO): NO